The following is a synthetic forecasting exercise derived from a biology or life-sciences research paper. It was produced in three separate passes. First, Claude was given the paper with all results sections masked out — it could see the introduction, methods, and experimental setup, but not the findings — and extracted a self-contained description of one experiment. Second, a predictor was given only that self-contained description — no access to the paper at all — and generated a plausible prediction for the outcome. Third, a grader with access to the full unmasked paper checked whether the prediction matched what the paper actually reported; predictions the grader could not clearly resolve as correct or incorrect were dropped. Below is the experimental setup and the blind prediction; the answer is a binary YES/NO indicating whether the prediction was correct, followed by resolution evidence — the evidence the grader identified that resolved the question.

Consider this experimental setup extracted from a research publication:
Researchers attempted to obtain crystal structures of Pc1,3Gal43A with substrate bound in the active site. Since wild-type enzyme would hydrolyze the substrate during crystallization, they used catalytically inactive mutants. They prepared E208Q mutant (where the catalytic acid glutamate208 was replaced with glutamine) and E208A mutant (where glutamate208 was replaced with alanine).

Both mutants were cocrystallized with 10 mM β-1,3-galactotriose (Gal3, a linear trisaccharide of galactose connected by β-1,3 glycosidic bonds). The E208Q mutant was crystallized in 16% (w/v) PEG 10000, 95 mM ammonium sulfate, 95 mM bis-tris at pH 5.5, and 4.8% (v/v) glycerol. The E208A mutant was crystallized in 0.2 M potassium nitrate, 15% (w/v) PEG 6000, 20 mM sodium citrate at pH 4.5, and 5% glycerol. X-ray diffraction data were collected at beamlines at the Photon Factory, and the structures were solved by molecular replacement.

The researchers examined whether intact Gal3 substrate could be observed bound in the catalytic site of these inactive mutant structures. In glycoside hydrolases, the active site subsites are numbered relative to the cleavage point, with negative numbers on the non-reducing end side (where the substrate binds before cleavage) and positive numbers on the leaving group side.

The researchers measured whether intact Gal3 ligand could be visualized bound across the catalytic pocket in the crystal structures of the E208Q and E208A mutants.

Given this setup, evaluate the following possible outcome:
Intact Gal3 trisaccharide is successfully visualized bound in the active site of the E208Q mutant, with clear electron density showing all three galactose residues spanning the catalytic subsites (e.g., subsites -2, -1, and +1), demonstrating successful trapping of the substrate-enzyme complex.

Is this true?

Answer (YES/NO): NO